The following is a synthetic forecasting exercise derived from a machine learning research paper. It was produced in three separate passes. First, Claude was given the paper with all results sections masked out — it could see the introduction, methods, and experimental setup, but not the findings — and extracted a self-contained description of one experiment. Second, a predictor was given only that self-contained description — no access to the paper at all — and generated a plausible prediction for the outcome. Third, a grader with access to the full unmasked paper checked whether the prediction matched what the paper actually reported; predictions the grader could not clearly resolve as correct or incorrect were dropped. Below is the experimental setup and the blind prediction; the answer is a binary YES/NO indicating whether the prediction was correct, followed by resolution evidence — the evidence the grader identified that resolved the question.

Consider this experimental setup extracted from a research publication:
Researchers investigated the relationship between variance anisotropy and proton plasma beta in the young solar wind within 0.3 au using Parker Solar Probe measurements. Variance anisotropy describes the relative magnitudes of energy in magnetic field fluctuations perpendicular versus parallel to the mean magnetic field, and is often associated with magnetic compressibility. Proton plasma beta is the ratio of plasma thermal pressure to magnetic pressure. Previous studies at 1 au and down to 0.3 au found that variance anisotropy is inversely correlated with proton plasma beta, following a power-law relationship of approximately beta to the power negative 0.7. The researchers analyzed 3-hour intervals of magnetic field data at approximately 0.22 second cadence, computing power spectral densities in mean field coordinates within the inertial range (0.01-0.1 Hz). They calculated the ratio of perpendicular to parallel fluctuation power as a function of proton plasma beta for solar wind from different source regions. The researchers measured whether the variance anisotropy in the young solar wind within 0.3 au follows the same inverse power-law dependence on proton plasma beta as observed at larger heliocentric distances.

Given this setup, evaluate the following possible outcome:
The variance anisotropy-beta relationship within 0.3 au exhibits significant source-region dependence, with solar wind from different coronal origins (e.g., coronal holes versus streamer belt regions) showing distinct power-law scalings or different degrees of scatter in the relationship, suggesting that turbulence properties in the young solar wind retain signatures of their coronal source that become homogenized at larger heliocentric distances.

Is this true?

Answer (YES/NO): NO